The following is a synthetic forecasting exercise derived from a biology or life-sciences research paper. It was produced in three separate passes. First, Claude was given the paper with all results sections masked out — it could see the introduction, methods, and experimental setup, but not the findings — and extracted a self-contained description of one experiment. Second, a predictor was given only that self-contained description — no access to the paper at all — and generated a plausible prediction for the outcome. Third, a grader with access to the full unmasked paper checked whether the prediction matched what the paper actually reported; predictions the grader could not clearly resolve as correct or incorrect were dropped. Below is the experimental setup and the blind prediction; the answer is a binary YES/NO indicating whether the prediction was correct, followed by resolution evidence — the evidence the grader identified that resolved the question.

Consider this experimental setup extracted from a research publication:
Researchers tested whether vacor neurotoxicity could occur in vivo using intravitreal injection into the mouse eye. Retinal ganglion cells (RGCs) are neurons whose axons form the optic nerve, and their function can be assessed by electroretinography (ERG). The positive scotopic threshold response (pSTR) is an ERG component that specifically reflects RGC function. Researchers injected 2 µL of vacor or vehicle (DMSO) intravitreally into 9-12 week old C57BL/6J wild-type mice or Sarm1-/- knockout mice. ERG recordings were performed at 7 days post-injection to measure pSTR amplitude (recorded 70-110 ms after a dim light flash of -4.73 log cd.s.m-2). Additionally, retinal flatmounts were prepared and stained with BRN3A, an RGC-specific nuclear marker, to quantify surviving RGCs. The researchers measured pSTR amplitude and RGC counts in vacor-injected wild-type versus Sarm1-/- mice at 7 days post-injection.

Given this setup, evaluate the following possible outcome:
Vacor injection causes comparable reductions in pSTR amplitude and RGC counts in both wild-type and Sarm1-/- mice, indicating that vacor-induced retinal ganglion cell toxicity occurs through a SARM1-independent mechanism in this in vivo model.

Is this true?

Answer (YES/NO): NO